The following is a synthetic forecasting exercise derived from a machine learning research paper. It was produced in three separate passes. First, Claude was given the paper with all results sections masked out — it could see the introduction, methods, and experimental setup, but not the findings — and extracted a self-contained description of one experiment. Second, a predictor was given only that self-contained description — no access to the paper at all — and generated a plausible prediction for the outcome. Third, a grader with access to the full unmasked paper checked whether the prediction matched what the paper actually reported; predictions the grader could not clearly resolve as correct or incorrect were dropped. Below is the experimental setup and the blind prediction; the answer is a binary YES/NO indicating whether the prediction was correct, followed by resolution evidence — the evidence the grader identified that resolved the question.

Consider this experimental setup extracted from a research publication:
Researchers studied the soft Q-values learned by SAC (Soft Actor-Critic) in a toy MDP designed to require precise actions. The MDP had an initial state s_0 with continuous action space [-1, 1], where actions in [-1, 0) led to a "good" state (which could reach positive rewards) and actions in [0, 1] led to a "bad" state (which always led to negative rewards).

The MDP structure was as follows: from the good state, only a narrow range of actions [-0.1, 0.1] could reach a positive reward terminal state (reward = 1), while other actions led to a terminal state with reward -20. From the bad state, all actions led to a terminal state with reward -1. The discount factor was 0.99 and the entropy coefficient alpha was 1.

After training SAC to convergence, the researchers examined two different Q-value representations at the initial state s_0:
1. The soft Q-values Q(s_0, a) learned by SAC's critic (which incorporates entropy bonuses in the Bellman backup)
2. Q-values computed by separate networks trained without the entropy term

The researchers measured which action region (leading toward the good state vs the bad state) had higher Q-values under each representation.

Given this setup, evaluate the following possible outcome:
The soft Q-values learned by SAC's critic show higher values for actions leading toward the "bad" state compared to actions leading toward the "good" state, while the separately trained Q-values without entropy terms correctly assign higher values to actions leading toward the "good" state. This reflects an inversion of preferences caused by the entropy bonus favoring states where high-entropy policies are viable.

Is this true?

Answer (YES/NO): YES